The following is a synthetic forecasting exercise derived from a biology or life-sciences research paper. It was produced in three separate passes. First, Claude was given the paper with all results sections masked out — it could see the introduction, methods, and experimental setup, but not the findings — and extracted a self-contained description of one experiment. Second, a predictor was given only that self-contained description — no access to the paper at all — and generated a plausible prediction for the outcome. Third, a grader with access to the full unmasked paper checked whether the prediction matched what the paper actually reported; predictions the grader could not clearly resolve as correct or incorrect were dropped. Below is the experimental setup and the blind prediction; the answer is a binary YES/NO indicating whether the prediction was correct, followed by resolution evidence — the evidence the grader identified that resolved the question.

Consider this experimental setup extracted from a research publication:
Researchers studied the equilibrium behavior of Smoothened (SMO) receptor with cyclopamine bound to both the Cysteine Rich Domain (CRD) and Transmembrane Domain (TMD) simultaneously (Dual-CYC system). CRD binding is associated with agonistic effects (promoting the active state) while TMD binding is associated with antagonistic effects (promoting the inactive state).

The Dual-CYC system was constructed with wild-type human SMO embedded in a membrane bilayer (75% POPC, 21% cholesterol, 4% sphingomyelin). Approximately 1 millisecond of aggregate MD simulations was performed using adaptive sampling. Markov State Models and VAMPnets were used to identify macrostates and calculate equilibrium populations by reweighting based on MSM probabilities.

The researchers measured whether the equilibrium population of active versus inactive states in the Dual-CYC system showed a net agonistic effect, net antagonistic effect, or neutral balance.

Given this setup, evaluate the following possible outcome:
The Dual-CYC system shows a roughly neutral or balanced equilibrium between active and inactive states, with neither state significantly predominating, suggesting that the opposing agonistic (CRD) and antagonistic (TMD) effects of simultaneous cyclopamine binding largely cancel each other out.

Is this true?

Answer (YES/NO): NO